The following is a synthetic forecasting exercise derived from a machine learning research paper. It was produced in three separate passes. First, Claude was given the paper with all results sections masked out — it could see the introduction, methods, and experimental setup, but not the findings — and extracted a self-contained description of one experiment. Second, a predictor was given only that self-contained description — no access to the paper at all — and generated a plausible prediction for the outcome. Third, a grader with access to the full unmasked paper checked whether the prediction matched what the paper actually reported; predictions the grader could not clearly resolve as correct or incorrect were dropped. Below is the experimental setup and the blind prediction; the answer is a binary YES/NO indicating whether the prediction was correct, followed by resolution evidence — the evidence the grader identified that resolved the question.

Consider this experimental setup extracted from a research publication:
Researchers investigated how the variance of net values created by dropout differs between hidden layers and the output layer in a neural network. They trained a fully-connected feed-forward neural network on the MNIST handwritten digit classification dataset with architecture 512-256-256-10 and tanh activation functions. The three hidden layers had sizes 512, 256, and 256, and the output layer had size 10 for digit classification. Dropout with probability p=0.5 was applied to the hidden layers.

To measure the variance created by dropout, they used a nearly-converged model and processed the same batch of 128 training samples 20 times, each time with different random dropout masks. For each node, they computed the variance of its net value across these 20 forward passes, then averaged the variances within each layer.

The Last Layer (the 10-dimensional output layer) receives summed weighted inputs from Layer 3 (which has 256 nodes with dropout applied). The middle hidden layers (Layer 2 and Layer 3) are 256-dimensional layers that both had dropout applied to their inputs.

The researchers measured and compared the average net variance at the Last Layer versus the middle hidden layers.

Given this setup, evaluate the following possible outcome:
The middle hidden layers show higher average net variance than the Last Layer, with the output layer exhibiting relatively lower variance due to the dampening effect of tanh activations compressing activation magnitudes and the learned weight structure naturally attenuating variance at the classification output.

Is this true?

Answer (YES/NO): NO